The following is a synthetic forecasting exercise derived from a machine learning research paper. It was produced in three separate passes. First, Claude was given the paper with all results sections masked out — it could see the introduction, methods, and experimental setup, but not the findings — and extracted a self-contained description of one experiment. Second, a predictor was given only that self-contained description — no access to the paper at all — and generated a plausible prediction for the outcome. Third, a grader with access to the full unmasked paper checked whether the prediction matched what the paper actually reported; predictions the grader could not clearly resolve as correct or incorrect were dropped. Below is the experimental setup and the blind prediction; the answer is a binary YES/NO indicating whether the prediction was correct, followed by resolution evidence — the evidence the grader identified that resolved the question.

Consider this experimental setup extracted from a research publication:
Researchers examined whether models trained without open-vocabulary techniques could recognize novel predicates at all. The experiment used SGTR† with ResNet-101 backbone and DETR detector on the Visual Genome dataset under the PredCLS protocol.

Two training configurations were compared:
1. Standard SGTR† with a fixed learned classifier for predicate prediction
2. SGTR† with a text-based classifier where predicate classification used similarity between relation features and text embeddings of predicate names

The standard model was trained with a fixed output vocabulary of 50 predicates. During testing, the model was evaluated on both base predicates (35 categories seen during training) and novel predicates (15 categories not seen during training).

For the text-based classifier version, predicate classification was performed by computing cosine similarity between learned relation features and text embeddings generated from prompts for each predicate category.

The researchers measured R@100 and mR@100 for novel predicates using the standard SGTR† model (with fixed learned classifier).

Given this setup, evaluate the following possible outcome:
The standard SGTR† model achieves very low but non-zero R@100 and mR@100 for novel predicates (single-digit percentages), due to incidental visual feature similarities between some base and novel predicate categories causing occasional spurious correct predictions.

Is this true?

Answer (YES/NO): NO